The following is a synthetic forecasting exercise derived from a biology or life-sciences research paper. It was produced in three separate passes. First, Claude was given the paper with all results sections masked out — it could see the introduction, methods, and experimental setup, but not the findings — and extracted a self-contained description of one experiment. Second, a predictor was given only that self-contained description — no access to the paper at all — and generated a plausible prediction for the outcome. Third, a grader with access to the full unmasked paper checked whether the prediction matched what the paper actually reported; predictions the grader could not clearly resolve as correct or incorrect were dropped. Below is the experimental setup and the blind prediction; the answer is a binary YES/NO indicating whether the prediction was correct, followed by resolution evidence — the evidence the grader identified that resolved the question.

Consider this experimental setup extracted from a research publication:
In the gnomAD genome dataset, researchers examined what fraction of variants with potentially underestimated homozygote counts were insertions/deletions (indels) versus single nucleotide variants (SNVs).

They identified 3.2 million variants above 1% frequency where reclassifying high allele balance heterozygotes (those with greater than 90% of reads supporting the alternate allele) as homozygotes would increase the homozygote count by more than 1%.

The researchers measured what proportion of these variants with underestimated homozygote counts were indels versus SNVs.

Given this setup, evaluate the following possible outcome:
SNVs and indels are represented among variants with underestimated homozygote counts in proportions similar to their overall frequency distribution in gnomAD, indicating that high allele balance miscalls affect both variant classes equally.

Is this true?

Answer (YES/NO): NO